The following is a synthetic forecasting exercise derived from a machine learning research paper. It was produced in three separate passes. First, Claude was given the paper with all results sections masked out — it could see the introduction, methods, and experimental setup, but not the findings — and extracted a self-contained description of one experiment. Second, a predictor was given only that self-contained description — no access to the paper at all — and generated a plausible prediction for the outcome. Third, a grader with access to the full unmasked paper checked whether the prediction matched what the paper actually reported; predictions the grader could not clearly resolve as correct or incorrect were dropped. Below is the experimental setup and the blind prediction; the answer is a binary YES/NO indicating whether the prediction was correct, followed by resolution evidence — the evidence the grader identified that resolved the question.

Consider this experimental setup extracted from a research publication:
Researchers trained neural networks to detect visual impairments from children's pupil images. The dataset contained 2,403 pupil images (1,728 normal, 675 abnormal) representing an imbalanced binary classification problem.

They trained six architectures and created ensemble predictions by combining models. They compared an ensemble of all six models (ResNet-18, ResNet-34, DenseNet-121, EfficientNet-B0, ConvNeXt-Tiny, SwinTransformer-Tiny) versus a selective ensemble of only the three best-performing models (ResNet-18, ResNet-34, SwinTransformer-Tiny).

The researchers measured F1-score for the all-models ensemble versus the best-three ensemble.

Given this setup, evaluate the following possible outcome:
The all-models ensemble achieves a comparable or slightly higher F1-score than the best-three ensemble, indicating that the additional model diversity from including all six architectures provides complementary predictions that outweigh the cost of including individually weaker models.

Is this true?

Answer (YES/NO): NO